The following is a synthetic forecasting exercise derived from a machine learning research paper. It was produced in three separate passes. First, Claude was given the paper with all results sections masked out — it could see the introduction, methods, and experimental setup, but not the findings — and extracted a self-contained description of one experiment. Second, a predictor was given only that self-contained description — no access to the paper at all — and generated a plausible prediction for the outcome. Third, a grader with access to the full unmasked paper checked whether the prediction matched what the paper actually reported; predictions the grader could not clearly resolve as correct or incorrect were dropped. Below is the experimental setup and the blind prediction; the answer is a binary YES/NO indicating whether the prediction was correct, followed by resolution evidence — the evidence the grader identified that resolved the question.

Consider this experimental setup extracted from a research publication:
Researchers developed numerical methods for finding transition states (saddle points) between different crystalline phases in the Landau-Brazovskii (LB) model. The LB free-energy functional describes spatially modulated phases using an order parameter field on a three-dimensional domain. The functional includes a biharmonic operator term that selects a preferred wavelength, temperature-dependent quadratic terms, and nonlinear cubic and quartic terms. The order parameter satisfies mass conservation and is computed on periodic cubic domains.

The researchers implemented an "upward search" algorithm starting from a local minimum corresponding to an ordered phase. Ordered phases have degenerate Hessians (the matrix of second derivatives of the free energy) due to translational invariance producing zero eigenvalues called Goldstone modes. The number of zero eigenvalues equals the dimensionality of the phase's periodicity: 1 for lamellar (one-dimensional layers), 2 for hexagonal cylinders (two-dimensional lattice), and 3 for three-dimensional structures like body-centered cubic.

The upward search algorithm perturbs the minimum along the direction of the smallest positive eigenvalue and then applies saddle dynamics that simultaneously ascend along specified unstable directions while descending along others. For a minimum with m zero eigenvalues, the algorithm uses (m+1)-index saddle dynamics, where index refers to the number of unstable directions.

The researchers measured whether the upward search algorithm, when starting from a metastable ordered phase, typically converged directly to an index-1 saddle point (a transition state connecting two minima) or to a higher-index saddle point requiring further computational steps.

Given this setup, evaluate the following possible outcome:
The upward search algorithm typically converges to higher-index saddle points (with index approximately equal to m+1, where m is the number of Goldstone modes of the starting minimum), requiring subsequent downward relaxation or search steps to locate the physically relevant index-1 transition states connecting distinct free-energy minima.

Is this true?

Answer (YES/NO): YES